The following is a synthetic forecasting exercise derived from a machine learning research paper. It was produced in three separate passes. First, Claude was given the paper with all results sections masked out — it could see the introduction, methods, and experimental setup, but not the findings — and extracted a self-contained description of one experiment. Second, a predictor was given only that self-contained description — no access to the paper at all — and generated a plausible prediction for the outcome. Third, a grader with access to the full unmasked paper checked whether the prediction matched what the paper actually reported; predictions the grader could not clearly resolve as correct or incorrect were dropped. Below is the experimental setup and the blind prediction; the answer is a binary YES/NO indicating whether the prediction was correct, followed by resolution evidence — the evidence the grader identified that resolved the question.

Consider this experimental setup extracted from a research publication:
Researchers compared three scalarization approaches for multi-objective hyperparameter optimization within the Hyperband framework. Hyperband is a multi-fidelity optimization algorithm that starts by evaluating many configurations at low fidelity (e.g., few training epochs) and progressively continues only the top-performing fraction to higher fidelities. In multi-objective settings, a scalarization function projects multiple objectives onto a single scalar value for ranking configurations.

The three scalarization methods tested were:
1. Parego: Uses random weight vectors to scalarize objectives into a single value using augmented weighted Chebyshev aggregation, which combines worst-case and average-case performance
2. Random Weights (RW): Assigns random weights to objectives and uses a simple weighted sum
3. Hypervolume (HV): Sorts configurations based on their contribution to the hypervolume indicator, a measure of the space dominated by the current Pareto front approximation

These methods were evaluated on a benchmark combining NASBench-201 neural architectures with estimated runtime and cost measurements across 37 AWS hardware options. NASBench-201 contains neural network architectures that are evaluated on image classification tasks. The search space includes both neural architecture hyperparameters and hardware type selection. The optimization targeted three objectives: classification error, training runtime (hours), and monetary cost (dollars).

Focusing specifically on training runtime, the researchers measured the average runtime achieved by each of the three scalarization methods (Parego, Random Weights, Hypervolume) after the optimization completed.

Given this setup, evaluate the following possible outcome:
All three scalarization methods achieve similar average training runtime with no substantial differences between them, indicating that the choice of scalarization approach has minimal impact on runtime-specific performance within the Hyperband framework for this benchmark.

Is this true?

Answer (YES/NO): NO